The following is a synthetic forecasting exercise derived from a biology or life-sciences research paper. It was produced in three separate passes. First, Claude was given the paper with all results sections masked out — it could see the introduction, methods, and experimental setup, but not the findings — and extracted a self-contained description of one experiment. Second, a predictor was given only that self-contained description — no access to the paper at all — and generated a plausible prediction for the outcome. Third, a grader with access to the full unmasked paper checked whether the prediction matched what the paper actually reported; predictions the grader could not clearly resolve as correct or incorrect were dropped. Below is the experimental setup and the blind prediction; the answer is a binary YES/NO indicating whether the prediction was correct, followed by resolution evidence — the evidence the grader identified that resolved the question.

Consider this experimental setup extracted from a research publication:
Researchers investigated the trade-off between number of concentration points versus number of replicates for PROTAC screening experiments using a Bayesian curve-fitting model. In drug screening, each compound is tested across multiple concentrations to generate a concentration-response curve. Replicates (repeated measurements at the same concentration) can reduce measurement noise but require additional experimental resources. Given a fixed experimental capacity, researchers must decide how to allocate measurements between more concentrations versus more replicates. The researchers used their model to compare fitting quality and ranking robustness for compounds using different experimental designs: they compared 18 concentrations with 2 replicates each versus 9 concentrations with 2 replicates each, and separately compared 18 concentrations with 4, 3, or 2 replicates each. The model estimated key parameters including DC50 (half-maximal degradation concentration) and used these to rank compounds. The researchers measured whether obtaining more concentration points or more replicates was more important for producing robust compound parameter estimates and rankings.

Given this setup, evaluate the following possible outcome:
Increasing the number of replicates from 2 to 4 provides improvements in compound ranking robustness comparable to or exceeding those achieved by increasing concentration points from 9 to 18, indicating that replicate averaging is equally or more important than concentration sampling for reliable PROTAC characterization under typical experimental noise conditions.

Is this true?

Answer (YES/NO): NO